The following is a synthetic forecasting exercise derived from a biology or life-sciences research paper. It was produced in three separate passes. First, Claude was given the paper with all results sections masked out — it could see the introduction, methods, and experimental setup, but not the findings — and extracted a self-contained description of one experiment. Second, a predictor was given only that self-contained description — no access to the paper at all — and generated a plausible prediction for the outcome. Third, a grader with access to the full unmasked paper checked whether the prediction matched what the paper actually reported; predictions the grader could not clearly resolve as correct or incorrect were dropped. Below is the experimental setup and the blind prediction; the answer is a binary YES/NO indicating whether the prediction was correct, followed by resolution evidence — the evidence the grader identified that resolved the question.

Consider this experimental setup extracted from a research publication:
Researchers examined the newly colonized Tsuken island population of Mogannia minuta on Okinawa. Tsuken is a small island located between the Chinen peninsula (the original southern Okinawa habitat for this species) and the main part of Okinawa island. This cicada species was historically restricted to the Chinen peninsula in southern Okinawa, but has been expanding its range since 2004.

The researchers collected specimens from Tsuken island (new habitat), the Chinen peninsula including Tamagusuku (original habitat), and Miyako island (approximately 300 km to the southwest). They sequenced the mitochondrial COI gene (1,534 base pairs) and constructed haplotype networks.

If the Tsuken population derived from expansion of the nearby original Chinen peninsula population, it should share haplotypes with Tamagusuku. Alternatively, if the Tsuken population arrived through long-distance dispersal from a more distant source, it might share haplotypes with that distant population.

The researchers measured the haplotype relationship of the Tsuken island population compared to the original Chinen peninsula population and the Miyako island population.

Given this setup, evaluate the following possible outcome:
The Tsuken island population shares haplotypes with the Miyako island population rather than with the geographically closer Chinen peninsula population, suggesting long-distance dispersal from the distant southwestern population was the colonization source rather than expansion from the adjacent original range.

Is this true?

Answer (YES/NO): YES